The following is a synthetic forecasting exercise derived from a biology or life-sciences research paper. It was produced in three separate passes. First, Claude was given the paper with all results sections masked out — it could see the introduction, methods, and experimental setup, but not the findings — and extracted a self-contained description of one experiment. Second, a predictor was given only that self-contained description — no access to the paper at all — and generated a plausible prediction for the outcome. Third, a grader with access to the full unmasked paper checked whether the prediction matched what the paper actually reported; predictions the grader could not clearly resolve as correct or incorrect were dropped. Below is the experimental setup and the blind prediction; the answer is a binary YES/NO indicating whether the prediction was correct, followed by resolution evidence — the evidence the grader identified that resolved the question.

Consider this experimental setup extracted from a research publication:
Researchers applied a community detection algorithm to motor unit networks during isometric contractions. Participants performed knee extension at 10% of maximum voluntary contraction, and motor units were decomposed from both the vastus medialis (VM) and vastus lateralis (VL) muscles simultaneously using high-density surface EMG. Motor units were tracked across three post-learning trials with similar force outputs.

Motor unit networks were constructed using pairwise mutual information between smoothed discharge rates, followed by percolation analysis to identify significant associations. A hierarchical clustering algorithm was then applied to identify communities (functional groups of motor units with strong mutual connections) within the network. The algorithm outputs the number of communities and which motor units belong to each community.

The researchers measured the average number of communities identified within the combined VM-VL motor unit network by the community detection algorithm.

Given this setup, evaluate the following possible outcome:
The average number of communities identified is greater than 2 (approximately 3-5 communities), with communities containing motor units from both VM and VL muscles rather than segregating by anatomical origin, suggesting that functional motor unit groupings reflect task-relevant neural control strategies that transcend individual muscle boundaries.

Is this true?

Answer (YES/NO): NO